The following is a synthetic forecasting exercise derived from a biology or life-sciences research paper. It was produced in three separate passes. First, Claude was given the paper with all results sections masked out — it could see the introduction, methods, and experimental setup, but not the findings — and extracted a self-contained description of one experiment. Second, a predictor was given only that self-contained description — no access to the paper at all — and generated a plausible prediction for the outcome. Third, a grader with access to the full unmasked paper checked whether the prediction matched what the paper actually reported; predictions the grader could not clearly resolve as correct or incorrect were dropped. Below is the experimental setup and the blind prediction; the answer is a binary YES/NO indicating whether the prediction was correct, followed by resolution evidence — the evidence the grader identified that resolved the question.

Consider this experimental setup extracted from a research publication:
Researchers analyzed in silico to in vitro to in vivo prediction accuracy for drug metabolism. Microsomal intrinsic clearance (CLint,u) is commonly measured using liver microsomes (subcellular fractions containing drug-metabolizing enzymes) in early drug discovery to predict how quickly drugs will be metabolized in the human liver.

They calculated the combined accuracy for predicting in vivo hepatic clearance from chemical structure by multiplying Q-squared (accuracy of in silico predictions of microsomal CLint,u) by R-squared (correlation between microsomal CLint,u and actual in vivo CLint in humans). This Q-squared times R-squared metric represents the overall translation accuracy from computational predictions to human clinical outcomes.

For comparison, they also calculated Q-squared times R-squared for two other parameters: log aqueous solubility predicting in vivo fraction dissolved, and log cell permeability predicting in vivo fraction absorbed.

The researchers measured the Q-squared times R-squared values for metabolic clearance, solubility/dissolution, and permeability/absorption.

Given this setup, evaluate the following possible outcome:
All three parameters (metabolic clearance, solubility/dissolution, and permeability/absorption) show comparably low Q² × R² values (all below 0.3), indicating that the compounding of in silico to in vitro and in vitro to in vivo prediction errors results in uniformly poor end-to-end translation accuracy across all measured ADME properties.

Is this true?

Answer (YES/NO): NO